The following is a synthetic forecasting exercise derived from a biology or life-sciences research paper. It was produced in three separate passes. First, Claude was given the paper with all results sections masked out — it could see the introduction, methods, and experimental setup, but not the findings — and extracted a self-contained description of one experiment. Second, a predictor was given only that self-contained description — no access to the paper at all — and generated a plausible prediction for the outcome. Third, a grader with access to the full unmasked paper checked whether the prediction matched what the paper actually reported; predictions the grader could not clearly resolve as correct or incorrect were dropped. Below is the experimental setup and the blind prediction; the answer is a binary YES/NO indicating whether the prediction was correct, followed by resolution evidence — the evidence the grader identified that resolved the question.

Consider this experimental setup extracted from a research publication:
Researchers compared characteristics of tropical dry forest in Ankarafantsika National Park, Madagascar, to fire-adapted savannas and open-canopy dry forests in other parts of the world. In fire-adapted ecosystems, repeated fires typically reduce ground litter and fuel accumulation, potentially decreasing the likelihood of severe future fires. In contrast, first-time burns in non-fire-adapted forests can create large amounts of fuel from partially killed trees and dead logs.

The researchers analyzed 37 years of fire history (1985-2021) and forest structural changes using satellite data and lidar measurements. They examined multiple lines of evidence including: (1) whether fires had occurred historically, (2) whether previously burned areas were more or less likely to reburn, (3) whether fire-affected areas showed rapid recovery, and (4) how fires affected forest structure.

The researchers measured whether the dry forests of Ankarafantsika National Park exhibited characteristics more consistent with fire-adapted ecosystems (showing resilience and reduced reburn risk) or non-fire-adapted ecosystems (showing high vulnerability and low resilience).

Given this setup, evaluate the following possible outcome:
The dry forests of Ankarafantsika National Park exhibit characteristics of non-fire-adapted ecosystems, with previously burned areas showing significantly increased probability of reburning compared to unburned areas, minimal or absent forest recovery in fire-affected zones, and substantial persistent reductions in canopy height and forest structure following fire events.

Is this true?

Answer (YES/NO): YES